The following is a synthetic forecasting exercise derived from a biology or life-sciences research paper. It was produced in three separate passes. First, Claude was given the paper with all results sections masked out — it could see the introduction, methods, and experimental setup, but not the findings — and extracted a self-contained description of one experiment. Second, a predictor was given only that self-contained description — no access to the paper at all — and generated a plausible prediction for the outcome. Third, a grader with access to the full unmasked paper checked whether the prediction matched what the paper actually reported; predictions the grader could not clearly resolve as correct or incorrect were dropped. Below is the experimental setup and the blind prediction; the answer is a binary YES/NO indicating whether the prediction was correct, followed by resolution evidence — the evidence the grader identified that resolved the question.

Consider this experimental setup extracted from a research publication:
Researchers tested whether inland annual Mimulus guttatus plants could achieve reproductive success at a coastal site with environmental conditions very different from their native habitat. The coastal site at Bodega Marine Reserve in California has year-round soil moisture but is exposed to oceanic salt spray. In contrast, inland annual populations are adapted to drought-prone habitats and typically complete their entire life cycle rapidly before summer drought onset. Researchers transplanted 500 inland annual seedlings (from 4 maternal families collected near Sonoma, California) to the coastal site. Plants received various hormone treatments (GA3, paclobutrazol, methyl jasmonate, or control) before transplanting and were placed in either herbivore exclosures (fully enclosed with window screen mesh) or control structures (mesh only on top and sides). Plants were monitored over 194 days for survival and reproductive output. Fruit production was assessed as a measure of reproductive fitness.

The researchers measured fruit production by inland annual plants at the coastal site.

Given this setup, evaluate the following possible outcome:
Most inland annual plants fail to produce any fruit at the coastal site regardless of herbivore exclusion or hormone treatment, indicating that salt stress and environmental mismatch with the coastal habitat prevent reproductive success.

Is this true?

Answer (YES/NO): YES